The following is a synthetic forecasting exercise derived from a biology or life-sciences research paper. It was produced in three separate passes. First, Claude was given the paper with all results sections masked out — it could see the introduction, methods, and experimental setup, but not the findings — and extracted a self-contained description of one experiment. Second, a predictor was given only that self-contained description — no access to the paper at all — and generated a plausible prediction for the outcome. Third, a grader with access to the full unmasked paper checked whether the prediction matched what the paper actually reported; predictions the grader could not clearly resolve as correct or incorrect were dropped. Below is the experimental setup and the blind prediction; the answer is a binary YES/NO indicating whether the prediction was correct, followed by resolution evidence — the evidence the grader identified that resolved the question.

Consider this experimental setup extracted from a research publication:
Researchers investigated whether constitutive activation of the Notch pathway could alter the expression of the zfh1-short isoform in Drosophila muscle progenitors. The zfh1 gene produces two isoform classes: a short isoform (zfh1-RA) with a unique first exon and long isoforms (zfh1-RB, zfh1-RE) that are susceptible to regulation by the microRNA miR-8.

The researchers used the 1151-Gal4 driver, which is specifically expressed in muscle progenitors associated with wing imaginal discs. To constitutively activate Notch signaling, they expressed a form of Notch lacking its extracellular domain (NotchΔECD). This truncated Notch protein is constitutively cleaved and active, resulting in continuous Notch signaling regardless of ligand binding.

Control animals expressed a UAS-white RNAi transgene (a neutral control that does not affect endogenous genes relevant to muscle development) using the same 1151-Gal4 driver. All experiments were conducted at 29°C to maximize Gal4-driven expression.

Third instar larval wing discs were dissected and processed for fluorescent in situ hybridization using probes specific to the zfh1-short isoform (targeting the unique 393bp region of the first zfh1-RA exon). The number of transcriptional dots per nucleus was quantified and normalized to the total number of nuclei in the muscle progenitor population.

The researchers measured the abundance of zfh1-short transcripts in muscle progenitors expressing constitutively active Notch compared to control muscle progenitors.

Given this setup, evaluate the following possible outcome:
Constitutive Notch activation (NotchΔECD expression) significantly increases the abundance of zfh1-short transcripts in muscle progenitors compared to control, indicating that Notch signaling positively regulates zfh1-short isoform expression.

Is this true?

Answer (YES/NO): YES